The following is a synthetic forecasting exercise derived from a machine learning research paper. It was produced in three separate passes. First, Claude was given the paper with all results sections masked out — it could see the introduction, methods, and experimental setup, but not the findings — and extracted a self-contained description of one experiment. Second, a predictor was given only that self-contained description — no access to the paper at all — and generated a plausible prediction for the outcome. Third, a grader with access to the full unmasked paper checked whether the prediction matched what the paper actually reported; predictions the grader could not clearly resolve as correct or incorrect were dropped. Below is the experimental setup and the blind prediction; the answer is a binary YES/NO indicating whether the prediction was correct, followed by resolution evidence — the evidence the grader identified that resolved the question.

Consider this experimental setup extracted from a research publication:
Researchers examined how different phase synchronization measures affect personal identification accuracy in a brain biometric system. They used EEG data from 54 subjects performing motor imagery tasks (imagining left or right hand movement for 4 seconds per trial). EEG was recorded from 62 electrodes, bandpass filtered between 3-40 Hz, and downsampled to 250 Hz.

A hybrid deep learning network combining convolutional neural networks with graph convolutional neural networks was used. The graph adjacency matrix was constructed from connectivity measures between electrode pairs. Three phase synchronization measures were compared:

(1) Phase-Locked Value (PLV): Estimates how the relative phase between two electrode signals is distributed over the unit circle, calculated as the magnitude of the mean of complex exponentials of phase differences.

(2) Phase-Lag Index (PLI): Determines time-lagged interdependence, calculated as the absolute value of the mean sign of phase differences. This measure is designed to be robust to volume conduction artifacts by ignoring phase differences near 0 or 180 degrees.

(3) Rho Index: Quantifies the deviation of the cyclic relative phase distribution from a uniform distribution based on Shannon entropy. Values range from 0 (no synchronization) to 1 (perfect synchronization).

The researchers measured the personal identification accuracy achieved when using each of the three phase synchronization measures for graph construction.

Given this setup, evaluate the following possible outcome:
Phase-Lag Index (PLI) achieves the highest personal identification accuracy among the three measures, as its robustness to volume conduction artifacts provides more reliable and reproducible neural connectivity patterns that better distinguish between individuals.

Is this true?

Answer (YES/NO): NO